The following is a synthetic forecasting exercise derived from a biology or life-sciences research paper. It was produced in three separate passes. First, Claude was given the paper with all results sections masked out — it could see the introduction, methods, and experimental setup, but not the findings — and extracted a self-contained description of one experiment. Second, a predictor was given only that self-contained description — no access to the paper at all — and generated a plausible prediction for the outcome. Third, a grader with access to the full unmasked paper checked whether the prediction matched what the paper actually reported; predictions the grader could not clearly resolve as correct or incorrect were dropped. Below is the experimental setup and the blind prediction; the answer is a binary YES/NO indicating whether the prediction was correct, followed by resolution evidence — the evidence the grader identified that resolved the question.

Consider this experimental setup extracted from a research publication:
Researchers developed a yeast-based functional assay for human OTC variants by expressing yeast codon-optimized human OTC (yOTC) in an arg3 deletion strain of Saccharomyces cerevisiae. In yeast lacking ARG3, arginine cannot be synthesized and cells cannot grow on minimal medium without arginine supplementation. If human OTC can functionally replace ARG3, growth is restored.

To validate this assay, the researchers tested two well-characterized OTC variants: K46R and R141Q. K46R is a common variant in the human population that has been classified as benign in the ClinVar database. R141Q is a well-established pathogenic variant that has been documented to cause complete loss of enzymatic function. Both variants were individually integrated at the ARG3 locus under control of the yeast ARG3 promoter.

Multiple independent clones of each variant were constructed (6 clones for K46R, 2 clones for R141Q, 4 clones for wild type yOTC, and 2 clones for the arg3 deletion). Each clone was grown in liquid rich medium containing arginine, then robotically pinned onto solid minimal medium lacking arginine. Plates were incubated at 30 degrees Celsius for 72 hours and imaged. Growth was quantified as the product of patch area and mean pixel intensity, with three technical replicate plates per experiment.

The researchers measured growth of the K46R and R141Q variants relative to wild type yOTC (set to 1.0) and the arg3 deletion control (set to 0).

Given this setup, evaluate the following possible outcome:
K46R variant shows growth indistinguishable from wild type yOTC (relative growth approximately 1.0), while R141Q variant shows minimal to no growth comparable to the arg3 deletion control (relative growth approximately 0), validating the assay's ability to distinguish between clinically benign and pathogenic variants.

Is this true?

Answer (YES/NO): NO